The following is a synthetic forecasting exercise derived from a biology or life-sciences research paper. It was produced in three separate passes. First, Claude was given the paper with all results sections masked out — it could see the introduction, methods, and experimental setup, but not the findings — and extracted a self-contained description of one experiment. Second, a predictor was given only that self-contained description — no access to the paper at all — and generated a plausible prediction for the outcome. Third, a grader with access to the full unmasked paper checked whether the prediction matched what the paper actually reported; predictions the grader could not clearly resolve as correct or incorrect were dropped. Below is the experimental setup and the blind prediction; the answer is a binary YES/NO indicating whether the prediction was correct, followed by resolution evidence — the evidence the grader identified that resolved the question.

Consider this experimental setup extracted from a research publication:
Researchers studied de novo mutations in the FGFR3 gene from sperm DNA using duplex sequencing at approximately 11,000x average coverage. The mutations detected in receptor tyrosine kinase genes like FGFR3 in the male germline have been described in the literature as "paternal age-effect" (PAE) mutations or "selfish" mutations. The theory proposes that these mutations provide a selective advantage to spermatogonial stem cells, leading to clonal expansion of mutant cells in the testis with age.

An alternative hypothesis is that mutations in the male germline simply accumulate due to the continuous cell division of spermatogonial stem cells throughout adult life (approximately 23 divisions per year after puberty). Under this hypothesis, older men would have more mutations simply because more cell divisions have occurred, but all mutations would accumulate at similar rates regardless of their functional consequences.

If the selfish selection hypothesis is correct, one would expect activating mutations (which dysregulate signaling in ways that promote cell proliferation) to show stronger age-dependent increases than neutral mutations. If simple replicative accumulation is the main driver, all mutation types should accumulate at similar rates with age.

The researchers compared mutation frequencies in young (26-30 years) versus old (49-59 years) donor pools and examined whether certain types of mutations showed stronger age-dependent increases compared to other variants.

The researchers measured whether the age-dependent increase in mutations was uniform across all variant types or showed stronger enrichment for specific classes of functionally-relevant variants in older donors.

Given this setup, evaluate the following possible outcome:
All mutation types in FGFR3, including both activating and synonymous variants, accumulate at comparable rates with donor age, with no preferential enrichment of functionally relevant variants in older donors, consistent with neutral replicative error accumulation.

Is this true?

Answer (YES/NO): NO